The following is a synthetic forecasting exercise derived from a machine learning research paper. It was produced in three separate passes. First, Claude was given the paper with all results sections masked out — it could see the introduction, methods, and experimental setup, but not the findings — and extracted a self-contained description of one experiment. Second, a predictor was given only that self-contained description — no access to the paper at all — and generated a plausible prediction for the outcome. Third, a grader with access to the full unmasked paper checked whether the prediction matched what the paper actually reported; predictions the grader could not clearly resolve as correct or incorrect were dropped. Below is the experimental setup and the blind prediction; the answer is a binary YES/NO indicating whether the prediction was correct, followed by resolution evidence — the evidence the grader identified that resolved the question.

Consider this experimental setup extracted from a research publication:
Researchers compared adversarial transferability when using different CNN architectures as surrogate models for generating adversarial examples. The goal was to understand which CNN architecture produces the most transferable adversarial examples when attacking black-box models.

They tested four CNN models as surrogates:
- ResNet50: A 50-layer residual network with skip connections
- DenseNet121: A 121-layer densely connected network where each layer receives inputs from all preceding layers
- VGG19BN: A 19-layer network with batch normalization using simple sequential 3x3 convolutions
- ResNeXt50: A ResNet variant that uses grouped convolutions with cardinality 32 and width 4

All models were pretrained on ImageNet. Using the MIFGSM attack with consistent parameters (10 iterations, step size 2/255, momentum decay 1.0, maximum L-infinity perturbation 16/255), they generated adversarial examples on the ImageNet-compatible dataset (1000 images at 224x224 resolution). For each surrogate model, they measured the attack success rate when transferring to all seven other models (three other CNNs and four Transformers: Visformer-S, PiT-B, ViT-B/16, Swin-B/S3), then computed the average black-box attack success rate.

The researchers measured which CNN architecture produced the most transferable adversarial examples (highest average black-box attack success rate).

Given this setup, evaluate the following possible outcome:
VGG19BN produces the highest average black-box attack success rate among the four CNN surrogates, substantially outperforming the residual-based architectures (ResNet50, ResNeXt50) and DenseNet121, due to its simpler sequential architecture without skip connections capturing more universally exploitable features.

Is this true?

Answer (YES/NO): NO